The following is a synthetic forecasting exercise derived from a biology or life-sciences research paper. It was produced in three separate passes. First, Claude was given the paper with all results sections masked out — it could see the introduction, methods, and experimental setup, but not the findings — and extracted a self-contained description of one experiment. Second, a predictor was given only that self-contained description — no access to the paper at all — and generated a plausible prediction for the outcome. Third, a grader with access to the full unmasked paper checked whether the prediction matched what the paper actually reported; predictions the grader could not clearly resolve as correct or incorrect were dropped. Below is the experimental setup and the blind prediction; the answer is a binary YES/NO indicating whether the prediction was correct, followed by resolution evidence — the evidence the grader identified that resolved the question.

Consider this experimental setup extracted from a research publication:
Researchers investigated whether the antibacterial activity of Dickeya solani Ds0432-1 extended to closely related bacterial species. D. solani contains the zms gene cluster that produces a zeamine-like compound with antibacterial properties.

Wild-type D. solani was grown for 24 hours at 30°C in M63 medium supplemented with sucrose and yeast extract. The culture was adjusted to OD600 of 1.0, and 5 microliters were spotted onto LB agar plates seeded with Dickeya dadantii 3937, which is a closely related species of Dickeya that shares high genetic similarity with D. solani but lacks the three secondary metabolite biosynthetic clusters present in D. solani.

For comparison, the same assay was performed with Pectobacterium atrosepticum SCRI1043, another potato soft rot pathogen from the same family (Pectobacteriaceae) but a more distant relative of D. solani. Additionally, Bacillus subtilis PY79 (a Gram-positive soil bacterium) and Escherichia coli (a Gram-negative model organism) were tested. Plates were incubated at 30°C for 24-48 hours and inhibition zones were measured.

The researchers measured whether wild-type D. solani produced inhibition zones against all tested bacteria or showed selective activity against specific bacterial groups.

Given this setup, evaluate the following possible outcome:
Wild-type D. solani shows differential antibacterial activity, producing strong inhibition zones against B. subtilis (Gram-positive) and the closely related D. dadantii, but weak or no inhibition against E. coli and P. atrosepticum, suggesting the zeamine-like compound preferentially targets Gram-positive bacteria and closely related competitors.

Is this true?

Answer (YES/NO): NO